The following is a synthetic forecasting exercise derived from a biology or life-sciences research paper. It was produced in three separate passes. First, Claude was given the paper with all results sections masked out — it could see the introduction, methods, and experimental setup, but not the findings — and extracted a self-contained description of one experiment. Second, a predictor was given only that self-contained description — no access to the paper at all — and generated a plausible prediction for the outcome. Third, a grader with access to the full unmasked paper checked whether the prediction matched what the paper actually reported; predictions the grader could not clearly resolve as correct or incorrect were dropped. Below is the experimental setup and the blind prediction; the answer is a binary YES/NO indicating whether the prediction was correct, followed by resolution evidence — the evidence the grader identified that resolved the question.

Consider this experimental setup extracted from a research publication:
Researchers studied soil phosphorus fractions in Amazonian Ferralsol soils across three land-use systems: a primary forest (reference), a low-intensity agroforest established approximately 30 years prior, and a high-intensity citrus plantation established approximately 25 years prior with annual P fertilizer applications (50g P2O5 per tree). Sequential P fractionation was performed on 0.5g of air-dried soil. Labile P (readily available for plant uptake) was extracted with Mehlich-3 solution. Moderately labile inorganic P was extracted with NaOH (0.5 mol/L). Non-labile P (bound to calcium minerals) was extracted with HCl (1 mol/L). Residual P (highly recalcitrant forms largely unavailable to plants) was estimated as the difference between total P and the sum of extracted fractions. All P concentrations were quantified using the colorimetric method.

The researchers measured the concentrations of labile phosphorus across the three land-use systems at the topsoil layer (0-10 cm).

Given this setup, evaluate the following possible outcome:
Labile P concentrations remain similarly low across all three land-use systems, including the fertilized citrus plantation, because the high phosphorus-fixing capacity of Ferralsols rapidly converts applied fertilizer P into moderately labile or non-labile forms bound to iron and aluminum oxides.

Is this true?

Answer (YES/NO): NO